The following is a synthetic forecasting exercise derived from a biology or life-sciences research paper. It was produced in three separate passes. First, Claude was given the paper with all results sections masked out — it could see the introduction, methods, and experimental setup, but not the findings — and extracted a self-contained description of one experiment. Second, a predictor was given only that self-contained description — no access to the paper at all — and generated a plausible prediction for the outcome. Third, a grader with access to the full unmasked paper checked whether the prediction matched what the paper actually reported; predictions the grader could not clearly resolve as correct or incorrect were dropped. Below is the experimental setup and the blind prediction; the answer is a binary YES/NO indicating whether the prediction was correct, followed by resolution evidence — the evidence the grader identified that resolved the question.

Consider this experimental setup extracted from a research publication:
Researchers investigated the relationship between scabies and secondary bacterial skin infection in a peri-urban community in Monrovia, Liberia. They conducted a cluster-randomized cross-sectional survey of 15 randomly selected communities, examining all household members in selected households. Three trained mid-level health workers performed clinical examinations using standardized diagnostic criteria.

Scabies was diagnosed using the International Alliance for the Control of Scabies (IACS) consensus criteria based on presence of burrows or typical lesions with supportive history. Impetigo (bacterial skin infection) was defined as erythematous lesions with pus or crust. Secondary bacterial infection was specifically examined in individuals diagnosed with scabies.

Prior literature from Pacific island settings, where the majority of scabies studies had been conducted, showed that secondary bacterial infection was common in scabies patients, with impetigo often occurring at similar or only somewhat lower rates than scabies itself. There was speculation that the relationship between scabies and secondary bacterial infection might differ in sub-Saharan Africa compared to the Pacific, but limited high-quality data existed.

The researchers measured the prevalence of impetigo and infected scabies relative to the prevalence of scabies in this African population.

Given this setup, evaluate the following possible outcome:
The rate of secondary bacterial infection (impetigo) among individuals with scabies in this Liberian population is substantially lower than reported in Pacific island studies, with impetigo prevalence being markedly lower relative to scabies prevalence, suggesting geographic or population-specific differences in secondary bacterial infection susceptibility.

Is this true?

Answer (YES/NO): YES